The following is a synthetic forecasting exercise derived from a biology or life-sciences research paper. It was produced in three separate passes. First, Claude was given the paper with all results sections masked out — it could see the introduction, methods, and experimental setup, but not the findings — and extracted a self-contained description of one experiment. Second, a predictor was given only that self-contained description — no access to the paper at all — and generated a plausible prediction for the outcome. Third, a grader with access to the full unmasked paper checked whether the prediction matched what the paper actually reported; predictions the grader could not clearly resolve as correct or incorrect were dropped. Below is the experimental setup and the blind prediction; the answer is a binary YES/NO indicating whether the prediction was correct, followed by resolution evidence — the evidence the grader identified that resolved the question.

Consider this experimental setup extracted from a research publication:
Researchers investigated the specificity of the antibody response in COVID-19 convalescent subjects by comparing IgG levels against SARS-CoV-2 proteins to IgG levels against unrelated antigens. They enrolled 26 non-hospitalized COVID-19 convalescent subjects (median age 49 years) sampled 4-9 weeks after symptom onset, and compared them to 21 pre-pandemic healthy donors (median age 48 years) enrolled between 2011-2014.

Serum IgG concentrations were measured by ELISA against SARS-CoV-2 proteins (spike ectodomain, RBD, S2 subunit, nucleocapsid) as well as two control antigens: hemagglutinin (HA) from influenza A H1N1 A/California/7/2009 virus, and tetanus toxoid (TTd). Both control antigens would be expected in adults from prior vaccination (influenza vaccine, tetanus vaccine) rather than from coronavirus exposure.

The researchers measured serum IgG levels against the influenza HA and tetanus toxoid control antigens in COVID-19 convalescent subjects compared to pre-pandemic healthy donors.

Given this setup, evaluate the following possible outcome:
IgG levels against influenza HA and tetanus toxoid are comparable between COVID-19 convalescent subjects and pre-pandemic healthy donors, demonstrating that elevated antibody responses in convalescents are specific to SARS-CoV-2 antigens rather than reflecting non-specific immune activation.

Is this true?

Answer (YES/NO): YES